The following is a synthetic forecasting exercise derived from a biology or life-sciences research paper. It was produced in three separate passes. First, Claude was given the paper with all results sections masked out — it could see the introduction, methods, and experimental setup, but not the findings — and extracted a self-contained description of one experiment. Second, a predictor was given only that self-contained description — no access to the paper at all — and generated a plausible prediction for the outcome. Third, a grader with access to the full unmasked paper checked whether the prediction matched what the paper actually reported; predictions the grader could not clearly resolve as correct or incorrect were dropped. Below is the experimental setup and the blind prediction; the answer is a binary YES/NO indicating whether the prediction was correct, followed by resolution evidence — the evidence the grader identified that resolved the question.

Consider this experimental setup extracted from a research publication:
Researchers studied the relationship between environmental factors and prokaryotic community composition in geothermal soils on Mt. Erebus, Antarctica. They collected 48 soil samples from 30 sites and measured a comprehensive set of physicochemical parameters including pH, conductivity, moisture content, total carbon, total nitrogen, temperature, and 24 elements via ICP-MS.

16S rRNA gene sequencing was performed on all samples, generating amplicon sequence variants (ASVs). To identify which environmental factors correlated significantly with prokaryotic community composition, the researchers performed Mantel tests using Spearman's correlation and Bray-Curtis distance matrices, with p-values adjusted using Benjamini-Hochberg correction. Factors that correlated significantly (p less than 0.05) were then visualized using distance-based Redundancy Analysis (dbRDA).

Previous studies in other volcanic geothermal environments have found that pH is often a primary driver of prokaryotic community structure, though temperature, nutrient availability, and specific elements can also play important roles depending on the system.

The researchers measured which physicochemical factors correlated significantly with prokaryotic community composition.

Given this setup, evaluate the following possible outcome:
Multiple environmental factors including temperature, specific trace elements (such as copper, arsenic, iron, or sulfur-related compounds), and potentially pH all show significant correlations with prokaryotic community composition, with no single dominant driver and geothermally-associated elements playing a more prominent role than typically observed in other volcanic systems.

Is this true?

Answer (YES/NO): NO